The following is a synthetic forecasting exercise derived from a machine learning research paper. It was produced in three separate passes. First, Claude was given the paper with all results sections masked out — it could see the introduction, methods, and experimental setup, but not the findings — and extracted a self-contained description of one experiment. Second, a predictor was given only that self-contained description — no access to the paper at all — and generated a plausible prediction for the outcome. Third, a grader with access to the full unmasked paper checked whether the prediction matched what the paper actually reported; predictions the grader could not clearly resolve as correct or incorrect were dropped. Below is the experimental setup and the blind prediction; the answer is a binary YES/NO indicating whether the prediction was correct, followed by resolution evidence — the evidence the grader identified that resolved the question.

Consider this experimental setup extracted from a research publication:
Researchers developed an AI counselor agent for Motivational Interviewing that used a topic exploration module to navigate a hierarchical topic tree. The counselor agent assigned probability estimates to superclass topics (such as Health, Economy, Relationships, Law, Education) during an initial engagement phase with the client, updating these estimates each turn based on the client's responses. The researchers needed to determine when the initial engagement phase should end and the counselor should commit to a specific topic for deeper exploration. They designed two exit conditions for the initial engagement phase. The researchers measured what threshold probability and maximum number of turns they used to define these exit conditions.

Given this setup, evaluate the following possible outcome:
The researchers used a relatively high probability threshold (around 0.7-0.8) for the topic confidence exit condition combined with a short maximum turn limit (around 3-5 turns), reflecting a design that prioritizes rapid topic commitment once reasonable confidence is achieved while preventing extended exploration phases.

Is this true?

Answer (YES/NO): NO